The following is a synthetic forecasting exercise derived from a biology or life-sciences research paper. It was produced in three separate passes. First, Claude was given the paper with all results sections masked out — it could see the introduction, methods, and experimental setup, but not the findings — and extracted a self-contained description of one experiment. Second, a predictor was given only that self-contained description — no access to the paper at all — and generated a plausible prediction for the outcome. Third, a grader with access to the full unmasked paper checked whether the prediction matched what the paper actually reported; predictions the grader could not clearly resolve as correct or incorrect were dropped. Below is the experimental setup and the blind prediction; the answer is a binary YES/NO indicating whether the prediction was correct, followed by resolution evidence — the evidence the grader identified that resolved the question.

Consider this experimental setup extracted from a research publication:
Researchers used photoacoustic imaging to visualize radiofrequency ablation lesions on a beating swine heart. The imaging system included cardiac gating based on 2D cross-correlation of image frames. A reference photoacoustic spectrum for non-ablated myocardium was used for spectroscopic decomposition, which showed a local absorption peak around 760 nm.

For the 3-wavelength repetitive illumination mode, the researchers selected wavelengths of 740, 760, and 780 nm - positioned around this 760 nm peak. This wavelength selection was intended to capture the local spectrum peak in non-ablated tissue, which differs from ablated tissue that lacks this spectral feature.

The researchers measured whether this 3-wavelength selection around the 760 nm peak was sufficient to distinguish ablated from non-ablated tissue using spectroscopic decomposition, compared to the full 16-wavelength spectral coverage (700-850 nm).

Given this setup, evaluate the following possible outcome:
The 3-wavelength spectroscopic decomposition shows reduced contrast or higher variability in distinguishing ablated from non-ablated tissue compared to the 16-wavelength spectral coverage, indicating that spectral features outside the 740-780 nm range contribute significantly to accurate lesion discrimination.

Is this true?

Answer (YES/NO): NO